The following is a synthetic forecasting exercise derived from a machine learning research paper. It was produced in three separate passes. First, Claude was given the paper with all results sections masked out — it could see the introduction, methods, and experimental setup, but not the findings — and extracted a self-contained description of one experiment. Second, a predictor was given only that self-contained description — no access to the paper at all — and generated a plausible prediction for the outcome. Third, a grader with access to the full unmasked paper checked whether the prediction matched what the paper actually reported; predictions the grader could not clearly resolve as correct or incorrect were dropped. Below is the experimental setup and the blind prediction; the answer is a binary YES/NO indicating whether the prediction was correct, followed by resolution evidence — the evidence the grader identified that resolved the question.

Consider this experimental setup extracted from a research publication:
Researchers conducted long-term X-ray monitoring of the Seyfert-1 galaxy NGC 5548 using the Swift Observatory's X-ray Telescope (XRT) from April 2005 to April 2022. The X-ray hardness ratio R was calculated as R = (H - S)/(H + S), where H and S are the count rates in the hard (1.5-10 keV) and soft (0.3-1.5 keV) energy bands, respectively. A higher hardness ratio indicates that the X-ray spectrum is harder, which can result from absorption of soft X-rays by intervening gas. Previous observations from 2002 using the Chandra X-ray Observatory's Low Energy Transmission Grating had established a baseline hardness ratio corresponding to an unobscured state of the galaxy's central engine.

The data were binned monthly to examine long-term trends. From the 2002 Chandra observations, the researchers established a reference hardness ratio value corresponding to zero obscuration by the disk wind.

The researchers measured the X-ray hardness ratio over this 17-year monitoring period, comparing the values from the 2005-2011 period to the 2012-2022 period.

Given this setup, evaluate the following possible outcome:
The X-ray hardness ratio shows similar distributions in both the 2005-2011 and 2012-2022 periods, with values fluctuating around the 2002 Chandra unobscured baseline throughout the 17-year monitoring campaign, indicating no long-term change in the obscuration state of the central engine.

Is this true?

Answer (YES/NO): NO